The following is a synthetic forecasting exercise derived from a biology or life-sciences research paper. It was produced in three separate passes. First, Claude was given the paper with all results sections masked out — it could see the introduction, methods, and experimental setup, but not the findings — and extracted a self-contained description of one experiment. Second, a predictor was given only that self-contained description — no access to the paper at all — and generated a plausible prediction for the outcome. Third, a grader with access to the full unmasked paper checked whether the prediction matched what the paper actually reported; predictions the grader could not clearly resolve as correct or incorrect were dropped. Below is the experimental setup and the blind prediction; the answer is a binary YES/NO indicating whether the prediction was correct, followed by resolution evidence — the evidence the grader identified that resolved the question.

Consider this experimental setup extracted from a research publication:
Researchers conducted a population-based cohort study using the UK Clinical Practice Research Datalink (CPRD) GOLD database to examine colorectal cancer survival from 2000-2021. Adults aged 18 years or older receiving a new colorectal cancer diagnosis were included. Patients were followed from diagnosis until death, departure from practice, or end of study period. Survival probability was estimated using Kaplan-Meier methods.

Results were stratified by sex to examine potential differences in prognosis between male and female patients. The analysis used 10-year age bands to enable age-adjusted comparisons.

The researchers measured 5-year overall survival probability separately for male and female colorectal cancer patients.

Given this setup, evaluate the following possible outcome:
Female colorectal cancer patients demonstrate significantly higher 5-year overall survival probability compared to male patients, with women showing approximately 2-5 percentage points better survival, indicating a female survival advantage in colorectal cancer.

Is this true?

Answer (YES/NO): YES